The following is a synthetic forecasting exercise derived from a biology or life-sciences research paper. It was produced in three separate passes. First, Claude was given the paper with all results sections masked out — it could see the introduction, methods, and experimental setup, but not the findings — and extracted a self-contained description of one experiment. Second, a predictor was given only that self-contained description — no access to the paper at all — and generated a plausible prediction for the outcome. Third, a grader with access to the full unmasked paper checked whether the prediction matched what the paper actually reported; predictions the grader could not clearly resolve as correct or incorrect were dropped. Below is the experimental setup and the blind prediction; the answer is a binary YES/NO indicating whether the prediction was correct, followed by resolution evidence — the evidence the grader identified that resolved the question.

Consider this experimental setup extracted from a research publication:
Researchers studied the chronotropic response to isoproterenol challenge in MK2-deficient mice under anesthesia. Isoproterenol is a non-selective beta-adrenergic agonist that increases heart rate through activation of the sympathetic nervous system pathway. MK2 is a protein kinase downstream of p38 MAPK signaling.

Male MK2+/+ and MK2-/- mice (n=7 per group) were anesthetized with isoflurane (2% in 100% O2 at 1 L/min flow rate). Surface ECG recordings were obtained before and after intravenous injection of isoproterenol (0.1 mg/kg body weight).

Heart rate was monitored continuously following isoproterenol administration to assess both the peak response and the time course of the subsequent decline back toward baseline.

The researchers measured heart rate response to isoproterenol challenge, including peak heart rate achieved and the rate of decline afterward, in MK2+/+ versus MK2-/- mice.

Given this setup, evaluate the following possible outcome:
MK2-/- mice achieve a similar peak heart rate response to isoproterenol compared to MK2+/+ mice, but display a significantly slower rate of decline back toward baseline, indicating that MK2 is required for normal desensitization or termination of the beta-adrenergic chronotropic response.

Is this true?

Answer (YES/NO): NO